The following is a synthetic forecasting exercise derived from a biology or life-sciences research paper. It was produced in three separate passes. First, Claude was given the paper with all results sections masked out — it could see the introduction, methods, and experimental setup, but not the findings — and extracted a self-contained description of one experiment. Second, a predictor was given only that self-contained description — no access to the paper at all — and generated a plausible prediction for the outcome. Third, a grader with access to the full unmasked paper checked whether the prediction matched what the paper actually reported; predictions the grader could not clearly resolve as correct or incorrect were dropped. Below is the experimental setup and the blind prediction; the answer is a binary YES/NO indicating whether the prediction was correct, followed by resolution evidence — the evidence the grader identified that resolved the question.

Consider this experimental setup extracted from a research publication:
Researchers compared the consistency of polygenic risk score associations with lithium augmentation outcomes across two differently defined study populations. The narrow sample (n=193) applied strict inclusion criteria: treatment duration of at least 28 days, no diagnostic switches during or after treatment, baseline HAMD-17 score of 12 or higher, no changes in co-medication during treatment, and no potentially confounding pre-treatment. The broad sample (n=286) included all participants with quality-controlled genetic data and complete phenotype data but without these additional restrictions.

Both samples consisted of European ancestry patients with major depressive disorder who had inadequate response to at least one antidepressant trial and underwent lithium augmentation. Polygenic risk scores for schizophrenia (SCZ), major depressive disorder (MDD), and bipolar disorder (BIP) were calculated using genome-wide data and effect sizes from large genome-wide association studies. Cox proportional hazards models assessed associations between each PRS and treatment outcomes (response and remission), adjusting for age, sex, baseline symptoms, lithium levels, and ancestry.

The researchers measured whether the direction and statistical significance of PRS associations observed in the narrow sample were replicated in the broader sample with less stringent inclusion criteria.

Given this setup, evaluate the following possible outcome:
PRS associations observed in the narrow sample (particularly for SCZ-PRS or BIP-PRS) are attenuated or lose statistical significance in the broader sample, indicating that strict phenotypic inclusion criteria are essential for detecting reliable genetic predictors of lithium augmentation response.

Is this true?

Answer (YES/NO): NO